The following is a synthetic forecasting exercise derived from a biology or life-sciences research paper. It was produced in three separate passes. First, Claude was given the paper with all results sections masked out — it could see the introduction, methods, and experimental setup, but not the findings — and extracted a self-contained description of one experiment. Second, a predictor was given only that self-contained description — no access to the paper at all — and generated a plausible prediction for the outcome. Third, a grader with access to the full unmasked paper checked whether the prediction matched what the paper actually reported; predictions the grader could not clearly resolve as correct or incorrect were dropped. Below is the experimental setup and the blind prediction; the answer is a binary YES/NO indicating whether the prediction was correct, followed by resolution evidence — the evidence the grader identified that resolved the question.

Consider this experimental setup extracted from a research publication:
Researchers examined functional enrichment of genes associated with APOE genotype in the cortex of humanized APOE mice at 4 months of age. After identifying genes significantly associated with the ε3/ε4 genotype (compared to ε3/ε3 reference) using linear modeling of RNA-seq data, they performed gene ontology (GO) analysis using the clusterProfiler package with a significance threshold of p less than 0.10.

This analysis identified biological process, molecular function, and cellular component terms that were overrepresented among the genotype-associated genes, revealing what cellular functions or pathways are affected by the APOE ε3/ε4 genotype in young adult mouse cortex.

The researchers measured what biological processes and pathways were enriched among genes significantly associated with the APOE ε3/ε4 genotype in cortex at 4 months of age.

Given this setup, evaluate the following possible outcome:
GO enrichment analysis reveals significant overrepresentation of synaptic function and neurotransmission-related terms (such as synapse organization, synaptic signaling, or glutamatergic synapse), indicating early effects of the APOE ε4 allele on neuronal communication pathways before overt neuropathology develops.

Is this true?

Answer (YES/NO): NO